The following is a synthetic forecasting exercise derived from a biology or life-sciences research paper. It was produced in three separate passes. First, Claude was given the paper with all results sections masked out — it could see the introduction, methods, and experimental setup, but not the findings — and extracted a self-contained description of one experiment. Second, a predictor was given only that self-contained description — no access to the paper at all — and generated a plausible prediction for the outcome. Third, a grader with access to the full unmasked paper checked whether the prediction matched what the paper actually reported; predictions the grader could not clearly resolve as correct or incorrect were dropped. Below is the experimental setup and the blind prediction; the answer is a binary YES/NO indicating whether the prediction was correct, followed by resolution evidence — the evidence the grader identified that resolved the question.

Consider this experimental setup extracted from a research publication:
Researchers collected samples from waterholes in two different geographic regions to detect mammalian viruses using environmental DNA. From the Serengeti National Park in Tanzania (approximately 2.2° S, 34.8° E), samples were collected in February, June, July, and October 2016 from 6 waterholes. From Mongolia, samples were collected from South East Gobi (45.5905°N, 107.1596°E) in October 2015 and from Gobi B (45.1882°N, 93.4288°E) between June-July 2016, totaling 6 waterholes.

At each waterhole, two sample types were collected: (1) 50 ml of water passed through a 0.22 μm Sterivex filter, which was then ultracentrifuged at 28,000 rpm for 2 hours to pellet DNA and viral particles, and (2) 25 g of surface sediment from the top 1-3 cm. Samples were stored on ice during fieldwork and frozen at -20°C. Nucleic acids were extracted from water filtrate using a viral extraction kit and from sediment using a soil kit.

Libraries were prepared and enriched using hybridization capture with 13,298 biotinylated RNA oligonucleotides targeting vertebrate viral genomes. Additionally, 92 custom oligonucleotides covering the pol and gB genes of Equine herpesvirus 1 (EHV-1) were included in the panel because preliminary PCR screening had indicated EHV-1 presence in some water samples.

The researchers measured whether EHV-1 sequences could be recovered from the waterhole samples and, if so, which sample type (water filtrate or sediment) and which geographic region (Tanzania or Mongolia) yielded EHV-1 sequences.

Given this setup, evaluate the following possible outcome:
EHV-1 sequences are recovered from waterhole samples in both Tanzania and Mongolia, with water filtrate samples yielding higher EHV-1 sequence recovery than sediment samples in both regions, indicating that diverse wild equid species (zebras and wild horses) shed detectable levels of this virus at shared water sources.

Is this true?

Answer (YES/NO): NO